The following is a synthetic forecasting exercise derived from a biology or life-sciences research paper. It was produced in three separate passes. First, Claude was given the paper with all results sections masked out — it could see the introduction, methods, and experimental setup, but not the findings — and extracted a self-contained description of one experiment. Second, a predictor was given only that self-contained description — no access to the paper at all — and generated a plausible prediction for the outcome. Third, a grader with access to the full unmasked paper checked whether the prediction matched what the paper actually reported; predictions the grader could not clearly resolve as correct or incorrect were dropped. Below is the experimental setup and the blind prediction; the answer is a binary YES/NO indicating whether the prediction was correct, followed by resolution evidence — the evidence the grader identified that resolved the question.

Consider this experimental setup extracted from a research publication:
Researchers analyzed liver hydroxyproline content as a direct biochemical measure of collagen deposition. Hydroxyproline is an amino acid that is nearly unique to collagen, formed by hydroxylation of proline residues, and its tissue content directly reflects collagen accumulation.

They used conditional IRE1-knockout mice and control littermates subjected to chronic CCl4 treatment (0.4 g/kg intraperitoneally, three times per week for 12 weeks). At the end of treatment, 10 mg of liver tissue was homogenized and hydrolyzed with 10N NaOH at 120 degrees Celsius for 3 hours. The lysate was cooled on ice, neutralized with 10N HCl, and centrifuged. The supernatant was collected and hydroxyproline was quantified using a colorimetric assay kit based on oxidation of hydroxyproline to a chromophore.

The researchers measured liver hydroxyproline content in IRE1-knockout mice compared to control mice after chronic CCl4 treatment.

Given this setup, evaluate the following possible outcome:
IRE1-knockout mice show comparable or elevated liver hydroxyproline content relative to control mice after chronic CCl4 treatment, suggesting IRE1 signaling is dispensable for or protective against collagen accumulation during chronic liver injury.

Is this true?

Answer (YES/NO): NO